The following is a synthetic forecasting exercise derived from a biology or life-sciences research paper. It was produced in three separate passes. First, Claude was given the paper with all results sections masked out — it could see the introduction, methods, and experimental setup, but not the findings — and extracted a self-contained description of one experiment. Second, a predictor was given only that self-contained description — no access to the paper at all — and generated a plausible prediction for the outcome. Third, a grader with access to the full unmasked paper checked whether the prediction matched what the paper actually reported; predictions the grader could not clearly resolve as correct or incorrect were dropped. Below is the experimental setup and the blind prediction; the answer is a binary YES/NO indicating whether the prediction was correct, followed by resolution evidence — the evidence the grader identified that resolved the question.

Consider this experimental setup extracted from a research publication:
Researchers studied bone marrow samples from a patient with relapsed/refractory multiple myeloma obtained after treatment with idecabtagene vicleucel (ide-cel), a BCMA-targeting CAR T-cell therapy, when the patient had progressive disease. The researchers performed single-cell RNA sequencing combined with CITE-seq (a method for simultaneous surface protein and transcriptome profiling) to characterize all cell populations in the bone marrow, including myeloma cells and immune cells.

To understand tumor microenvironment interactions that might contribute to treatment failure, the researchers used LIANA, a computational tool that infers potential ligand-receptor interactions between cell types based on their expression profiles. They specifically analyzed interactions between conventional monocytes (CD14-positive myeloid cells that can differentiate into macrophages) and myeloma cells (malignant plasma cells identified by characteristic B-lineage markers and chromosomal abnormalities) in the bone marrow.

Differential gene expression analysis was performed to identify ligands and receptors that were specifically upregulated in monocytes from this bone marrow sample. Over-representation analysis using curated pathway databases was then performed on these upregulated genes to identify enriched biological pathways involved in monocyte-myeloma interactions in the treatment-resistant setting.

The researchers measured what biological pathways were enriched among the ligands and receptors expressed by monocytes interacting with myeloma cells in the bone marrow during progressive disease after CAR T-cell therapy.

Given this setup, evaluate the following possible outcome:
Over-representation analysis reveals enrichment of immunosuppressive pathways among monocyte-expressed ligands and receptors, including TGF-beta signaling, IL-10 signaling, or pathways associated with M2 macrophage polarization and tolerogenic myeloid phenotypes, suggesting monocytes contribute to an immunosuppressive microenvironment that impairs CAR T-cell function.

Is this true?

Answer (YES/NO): NO